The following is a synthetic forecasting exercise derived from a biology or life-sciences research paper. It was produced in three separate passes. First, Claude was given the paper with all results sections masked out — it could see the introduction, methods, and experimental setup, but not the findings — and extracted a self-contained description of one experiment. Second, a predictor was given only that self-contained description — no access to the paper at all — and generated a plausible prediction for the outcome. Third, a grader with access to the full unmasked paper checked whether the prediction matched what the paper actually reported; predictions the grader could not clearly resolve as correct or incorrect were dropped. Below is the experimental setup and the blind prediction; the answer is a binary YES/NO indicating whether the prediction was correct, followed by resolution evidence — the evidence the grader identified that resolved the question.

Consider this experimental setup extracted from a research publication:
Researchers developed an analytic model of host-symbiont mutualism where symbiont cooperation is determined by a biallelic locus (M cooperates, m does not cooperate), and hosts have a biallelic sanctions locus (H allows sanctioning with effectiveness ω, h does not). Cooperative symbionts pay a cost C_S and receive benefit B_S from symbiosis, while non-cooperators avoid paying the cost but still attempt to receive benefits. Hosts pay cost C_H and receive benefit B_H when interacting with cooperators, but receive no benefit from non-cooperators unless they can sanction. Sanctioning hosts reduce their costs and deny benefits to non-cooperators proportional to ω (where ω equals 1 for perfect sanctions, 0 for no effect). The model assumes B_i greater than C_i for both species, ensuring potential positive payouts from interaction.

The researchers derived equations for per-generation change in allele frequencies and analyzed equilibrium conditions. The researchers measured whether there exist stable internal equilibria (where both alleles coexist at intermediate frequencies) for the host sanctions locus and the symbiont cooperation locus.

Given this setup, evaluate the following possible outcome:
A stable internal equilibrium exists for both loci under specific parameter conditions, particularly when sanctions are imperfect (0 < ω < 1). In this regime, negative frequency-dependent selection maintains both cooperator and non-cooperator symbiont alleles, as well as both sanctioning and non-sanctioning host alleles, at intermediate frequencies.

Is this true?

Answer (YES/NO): NO